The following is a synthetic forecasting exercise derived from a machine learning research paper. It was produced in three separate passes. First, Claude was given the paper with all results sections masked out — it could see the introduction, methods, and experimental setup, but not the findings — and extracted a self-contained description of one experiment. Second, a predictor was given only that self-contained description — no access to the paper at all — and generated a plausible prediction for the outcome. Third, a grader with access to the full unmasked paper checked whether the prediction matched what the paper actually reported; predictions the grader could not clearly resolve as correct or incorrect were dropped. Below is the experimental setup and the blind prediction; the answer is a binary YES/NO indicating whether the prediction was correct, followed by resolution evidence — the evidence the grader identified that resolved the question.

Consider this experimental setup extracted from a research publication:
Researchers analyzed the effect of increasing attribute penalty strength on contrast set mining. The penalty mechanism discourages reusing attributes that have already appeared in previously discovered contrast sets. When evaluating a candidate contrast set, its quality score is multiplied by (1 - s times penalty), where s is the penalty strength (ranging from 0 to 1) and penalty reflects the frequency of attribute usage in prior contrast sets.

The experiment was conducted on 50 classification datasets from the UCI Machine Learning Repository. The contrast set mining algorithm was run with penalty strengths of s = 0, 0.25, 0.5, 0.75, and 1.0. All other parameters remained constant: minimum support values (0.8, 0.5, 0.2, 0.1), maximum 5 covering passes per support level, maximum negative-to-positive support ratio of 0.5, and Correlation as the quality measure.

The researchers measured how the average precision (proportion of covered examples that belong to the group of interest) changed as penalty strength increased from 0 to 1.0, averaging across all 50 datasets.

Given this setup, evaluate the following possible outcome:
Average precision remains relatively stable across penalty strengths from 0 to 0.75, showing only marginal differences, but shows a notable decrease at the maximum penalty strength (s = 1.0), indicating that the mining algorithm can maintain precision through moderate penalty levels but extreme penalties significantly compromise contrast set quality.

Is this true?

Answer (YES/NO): NO